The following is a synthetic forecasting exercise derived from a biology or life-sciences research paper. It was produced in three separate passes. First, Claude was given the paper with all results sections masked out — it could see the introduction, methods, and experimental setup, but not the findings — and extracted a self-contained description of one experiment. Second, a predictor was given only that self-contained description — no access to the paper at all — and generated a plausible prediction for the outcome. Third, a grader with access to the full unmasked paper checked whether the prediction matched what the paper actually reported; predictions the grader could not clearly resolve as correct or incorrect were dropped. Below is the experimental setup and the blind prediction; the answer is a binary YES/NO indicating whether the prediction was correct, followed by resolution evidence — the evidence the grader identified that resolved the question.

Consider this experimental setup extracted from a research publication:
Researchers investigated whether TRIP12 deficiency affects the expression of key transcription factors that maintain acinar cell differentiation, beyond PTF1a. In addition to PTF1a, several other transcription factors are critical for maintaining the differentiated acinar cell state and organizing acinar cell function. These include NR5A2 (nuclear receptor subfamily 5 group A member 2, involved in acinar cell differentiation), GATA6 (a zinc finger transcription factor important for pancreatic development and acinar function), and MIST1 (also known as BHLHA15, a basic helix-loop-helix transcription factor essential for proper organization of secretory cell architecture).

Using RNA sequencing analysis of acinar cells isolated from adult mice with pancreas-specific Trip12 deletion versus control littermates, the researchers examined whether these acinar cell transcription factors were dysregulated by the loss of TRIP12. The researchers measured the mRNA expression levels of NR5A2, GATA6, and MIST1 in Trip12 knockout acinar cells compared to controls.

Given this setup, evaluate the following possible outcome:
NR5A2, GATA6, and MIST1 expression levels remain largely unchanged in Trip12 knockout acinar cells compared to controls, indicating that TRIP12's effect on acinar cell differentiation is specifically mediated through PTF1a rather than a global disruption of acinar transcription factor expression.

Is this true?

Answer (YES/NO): YES